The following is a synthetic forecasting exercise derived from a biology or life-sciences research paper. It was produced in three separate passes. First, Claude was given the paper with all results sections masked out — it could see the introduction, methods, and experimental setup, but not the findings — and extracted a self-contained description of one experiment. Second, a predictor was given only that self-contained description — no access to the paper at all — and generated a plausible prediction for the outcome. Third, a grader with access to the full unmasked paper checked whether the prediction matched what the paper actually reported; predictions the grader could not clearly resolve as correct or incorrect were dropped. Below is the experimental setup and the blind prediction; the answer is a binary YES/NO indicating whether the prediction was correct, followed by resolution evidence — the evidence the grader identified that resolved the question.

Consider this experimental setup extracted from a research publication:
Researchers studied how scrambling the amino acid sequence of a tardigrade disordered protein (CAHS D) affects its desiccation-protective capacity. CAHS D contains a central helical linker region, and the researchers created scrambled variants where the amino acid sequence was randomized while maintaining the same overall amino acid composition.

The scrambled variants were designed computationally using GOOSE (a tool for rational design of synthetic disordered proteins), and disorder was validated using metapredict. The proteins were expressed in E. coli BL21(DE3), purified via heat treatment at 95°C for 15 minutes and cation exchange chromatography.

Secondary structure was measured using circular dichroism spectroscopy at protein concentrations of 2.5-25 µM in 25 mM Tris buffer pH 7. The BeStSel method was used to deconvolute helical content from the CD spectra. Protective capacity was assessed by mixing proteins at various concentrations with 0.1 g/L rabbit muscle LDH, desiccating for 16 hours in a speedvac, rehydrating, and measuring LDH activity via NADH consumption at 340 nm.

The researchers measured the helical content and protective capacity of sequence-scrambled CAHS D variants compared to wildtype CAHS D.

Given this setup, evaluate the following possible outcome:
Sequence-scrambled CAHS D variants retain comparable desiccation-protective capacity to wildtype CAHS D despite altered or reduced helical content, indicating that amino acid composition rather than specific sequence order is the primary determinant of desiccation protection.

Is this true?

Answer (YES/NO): NO